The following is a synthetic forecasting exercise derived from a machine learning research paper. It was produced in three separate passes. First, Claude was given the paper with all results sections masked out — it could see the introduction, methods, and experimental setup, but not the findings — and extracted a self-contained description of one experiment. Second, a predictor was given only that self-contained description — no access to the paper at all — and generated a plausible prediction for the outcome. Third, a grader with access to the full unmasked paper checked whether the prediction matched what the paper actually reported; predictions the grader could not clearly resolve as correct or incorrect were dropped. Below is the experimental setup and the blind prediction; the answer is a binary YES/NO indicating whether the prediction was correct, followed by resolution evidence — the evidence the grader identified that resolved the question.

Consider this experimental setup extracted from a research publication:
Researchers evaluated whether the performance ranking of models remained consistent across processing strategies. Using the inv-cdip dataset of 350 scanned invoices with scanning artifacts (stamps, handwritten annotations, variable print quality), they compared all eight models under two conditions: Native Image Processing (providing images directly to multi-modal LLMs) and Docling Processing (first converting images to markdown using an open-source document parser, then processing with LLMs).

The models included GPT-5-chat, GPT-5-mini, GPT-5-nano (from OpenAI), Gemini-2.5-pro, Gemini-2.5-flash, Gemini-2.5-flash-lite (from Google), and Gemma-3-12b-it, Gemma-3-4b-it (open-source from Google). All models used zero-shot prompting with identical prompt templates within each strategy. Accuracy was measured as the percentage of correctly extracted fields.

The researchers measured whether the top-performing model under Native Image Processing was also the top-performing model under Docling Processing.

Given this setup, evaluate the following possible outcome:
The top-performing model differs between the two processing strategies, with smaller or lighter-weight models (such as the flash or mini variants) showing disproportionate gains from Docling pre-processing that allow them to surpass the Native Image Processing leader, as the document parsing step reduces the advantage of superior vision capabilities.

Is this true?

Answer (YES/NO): NO